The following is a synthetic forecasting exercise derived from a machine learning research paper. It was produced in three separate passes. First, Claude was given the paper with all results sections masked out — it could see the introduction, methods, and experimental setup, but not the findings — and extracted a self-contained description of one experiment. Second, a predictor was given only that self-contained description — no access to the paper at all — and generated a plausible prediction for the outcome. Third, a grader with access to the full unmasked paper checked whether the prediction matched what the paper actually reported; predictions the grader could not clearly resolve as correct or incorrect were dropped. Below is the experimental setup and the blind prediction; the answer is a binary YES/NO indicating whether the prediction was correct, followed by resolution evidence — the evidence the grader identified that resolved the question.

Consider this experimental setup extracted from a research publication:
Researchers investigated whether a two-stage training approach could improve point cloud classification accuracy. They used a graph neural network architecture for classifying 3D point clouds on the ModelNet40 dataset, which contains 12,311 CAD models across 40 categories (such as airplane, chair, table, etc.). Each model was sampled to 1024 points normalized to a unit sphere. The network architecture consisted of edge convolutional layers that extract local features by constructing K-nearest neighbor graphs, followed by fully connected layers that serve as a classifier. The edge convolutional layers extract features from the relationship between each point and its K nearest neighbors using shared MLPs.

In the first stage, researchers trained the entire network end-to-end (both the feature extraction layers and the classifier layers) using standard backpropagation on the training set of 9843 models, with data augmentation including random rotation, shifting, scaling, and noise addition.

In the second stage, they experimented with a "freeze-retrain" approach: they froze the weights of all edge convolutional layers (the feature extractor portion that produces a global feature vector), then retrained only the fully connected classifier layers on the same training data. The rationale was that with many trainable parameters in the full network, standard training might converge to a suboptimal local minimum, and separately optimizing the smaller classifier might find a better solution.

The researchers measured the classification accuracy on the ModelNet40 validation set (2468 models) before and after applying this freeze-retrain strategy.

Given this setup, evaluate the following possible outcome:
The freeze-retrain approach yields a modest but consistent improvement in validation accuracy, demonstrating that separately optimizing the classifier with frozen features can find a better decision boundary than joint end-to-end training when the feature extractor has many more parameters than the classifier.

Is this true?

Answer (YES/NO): YES